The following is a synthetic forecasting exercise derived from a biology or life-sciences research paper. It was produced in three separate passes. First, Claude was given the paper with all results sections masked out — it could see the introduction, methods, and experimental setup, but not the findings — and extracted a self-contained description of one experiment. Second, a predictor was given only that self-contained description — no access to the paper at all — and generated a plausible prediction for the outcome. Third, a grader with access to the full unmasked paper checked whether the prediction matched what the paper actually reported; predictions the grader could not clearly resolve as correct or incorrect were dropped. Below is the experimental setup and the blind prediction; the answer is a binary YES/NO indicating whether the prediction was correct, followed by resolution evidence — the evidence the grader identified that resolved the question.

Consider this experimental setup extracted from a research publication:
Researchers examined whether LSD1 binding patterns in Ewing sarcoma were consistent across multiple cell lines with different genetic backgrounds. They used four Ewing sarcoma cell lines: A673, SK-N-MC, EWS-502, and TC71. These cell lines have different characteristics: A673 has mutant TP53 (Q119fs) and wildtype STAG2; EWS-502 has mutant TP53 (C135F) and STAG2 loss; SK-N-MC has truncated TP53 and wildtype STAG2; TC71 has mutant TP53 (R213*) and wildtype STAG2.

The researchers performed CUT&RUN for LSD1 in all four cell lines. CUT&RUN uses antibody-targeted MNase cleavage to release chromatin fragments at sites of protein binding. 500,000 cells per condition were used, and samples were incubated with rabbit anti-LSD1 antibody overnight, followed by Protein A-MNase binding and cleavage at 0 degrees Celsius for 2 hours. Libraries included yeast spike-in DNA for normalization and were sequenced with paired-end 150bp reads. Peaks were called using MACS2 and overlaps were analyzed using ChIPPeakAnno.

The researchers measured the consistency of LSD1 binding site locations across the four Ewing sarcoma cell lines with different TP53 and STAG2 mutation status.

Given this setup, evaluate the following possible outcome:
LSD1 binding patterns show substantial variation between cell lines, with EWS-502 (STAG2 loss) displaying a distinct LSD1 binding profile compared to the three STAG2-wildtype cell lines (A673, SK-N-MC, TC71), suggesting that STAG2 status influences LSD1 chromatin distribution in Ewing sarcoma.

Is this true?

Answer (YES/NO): NO